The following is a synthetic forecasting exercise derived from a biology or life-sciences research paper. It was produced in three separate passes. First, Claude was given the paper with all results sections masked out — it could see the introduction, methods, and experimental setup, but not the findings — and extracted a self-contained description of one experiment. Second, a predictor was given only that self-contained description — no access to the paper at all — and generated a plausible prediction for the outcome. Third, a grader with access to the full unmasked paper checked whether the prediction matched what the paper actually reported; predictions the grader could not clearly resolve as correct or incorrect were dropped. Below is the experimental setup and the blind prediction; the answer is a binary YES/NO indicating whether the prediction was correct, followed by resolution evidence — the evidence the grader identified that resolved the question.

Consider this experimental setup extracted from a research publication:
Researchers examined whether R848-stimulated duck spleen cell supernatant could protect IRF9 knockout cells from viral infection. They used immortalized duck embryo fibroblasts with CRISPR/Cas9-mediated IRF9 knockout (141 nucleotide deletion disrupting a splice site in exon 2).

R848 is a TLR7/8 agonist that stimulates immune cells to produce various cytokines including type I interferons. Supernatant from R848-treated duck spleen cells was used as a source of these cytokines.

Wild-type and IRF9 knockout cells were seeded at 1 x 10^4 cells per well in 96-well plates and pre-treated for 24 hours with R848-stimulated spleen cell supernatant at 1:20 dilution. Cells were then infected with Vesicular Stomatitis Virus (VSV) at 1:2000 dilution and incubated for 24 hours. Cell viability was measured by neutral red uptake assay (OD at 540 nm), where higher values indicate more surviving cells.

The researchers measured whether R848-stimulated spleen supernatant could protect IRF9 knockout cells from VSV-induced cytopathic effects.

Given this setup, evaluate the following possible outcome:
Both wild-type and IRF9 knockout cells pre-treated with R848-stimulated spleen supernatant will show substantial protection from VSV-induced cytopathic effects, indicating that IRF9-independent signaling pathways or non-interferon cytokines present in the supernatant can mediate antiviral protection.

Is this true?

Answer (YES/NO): NO